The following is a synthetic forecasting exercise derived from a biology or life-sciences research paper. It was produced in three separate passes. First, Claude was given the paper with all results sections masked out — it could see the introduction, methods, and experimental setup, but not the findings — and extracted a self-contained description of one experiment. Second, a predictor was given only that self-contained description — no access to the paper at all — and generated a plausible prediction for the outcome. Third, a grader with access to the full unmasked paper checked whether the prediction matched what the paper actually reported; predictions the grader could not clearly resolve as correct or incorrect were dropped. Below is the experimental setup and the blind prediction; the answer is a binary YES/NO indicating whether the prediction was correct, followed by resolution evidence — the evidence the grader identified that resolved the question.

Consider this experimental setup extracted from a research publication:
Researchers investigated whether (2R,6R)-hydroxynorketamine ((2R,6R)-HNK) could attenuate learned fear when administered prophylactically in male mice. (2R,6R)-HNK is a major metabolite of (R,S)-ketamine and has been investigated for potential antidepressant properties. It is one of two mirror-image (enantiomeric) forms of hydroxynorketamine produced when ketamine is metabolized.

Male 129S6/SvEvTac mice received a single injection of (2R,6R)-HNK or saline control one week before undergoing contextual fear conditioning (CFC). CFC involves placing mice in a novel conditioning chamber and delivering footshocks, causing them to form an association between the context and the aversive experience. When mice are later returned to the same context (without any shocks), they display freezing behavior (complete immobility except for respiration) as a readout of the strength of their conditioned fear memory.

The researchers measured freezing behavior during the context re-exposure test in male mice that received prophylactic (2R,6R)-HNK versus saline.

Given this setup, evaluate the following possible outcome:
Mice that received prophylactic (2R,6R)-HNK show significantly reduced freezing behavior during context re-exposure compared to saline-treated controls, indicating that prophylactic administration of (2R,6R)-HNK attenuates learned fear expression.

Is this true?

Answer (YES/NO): NO